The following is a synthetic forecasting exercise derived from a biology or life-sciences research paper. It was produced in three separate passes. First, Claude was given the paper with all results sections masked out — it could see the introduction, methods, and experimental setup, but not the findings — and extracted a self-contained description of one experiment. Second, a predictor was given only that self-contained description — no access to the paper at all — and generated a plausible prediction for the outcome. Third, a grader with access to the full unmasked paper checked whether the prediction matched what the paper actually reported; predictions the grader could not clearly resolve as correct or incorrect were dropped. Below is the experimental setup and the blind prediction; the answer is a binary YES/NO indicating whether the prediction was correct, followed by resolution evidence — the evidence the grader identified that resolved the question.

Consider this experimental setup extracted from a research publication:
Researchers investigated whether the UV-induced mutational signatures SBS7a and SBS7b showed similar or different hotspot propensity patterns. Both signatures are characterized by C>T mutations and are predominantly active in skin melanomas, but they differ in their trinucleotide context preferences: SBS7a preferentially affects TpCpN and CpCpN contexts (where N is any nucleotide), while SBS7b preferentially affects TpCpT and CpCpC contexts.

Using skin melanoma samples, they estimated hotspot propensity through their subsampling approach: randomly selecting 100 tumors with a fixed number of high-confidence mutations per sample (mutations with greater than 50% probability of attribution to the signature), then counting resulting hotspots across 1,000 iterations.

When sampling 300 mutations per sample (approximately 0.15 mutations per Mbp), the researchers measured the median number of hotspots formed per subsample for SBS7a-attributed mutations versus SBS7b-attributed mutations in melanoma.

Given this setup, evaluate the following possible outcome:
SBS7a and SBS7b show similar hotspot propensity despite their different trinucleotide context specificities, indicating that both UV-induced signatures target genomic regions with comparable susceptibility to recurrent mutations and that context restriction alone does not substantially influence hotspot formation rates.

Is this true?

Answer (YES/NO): YES